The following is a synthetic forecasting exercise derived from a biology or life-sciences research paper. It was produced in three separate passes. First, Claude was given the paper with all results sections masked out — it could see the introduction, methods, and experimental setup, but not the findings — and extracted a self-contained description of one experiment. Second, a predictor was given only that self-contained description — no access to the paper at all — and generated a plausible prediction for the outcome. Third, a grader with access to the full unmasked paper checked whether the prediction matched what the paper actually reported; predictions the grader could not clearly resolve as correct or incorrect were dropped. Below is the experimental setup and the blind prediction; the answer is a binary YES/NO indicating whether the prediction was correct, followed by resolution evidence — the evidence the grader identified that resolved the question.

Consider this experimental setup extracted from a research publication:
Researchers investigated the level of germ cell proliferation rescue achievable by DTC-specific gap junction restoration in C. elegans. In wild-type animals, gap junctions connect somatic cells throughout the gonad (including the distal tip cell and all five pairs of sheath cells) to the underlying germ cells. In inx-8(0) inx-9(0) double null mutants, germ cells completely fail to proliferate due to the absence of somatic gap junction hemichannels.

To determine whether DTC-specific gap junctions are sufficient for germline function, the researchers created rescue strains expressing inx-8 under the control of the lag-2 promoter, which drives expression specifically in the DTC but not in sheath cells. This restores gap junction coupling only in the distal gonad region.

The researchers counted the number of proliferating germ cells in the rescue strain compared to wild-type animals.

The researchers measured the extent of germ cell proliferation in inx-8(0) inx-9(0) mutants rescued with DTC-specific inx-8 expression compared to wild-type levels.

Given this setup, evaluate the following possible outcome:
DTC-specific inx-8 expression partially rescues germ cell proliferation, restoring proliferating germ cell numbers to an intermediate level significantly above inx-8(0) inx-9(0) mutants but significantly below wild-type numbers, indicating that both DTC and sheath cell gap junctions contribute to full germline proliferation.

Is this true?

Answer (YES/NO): YES